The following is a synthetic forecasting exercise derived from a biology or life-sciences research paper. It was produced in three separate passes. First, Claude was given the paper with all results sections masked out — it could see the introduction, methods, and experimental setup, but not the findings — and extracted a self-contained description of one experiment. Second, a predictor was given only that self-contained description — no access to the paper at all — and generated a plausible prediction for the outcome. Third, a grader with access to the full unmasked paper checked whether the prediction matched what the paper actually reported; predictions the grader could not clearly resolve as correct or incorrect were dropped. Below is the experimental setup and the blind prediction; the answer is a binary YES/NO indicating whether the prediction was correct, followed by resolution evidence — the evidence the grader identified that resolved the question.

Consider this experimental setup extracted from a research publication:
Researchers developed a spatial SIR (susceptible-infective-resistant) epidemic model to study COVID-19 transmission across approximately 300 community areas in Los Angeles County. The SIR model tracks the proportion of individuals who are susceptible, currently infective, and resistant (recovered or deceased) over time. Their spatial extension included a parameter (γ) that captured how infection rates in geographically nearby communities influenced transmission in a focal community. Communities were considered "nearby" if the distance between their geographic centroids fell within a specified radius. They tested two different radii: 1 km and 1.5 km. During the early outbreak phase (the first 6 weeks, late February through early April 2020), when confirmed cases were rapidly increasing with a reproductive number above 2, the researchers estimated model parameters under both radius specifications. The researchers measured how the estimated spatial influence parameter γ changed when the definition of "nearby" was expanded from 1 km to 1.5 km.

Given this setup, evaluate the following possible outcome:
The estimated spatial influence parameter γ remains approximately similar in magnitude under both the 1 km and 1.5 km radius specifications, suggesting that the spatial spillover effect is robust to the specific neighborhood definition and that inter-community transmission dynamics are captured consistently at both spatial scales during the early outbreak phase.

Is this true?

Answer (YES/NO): NO